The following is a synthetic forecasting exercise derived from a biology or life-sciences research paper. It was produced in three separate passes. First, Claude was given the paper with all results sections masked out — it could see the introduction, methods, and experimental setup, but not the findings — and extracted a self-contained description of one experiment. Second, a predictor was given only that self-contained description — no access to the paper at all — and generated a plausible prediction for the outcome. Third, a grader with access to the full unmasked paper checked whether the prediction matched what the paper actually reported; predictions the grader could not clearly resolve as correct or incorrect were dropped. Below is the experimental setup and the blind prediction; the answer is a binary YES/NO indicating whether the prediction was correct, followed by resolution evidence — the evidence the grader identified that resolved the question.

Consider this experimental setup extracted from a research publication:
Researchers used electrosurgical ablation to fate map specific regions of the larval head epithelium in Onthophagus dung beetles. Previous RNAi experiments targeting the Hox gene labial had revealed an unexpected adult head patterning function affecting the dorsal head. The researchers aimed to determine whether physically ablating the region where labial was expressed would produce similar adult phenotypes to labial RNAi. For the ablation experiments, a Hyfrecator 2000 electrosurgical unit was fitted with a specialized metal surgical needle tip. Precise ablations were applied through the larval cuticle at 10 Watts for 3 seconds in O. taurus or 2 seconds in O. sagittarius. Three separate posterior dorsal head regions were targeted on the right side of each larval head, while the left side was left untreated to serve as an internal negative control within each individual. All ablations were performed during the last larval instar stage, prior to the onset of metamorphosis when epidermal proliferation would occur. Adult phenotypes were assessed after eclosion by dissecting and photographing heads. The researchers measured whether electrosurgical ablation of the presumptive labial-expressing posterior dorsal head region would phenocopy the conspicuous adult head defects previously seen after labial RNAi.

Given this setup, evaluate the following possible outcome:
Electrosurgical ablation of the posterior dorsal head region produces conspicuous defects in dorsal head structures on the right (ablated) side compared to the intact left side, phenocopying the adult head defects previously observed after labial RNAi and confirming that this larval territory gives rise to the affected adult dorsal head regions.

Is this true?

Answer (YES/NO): YES